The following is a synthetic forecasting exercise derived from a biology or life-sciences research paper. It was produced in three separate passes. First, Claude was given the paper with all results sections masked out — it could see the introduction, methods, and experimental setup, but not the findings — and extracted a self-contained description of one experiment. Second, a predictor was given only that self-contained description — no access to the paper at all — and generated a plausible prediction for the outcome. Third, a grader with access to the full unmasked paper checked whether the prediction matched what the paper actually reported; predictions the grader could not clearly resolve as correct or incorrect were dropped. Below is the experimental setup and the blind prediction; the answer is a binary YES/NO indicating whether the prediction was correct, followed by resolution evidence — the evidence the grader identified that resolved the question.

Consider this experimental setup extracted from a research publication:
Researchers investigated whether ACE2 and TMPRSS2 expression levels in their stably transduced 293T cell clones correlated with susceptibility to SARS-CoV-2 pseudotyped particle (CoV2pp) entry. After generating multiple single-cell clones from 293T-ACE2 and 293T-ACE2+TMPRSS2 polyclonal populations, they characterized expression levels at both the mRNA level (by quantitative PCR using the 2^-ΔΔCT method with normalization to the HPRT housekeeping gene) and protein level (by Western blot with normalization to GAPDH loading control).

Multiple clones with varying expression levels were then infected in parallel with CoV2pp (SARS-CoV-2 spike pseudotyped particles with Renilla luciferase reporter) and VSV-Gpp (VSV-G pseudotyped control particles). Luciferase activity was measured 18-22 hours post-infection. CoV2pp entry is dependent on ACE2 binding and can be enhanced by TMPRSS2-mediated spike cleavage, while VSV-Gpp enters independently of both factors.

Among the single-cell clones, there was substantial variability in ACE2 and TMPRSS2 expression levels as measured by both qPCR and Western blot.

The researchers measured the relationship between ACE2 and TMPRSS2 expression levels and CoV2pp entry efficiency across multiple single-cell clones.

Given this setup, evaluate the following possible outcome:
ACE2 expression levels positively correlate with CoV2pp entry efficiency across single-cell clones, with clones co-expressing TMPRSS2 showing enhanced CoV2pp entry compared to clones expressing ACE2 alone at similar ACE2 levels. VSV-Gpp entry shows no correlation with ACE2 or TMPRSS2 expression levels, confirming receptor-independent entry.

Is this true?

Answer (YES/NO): NO